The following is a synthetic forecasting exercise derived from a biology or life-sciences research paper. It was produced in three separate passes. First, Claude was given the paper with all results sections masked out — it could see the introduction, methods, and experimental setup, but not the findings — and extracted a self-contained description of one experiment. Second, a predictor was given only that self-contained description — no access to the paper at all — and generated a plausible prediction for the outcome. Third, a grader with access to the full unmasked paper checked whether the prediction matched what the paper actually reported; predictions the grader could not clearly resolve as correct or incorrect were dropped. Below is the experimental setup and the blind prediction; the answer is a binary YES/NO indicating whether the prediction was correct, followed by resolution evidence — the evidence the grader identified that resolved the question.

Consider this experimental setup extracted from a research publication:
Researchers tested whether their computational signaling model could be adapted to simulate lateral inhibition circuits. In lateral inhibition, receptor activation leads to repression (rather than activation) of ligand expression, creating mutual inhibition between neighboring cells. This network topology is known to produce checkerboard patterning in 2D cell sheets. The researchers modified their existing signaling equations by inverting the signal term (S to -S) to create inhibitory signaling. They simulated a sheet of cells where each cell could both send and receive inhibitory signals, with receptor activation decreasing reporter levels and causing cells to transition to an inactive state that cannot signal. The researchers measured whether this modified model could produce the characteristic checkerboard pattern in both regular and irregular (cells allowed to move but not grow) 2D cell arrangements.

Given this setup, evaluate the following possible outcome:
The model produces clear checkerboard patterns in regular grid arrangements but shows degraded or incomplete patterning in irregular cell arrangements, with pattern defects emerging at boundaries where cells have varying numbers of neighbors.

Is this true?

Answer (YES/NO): NO